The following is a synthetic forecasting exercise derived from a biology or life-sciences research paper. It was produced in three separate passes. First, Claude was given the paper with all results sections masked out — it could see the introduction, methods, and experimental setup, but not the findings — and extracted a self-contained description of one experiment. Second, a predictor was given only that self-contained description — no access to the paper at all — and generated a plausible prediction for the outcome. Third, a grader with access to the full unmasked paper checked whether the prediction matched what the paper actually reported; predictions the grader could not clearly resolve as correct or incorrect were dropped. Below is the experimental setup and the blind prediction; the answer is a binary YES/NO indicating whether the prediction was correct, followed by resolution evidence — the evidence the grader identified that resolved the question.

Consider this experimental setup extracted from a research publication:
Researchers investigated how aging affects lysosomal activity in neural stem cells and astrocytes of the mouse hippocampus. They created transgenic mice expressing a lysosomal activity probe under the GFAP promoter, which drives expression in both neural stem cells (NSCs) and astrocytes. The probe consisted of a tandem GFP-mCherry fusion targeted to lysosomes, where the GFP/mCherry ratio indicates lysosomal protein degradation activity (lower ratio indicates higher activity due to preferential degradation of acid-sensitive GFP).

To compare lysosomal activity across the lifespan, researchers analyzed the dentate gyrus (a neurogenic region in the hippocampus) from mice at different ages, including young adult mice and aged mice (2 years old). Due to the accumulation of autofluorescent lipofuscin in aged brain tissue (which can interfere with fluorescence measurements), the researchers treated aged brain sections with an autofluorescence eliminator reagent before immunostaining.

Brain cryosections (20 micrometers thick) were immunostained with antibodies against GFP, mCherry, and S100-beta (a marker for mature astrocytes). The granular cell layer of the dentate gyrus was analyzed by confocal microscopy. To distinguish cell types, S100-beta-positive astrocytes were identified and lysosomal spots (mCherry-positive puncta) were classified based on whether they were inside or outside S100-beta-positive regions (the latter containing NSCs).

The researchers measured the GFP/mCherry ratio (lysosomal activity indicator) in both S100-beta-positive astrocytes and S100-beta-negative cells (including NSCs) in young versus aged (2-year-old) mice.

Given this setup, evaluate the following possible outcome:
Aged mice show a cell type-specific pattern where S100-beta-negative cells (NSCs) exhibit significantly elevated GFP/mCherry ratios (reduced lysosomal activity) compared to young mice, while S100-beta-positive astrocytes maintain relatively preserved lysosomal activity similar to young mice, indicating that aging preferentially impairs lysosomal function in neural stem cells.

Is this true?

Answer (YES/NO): NO